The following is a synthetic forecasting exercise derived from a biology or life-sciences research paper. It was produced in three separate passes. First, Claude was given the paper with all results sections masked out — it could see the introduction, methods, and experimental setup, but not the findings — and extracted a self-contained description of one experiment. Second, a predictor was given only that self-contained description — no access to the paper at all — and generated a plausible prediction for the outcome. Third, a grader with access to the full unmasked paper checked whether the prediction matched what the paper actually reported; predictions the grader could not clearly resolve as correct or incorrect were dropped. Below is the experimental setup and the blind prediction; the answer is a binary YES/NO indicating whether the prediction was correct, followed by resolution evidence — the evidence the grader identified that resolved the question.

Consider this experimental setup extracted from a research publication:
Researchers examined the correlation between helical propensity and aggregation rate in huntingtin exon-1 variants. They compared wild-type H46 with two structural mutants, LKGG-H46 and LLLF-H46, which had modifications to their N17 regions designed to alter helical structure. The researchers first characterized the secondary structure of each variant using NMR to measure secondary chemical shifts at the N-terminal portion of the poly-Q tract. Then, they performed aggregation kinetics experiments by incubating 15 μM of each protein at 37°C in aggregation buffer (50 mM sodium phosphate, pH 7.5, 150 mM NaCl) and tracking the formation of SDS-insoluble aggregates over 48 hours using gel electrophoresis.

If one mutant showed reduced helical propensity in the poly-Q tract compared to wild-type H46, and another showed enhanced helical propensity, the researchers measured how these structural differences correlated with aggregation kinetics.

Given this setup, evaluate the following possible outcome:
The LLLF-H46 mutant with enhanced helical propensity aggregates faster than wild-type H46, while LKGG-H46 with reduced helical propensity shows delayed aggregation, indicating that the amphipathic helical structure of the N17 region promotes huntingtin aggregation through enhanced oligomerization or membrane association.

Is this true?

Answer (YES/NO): YES